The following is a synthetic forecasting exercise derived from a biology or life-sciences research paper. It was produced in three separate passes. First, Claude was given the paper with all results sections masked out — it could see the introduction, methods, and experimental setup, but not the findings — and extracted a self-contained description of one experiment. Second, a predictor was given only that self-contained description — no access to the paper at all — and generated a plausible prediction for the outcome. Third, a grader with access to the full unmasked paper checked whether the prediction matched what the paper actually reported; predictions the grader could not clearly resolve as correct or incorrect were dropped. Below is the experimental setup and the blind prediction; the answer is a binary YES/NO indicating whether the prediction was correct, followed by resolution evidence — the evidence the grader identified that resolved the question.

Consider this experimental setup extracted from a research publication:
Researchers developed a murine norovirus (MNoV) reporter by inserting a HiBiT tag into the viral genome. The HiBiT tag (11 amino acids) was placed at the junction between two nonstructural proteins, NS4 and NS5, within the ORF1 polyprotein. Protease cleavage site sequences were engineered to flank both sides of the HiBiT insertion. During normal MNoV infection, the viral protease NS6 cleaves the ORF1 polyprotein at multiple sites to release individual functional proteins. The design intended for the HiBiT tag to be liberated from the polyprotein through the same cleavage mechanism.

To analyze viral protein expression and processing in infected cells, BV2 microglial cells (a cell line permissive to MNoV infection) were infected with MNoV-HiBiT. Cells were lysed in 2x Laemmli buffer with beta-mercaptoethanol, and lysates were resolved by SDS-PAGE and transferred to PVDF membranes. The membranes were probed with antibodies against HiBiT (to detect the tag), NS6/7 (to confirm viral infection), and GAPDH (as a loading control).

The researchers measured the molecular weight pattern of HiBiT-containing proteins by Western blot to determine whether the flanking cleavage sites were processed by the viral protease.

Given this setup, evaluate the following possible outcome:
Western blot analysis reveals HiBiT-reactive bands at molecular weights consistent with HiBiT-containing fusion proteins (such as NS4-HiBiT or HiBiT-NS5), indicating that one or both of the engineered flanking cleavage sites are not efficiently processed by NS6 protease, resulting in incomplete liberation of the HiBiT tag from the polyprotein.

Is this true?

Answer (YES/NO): YES